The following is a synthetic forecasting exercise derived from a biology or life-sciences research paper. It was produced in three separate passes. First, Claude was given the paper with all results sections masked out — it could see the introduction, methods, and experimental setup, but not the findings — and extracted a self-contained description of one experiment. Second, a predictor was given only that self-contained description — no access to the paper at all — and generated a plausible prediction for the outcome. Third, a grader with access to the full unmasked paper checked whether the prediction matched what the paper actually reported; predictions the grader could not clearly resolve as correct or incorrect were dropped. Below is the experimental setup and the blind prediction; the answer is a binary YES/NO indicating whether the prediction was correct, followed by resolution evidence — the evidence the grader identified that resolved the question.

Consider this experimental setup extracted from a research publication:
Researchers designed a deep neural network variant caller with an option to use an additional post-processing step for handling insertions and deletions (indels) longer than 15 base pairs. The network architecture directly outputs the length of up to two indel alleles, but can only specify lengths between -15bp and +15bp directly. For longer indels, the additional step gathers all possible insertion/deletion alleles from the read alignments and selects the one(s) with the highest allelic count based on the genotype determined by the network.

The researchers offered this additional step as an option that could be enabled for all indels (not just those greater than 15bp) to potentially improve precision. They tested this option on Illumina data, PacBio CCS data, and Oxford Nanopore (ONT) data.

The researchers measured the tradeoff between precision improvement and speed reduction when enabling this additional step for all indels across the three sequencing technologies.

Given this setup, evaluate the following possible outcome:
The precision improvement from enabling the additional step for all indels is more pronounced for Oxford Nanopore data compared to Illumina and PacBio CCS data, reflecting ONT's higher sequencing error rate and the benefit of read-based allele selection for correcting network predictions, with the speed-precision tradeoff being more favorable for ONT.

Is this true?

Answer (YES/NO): NO